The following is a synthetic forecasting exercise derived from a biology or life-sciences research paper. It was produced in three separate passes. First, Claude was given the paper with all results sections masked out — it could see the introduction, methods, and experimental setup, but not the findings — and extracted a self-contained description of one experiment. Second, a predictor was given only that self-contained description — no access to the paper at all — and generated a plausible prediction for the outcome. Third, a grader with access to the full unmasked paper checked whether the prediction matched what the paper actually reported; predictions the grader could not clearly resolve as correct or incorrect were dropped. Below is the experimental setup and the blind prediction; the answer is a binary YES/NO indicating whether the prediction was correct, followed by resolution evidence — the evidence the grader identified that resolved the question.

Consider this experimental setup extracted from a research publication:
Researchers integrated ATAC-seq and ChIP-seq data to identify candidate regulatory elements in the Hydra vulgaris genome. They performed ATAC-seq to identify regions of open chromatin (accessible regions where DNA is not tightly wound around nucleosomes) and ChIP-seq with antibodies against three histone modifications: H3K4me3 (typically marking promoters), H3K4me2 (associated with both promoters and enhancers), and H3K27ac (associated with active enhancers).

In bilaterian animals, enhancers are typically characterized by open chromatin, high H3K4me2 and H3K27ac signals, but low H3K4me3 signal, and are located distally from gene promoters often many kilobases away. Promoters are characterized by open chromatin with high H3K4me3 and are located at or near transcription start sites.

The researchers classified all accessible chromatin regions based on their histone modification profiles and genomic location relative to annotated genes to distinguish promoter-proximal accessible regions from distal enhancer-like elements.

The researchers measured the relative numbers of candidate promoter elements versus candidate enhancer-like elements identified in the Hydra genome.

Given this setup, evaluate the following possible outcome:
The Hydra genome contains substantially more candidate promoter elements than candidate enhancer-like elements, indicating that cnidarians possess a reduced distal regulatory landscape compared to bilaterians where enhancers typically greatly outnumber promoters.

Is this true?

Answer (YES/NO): NO